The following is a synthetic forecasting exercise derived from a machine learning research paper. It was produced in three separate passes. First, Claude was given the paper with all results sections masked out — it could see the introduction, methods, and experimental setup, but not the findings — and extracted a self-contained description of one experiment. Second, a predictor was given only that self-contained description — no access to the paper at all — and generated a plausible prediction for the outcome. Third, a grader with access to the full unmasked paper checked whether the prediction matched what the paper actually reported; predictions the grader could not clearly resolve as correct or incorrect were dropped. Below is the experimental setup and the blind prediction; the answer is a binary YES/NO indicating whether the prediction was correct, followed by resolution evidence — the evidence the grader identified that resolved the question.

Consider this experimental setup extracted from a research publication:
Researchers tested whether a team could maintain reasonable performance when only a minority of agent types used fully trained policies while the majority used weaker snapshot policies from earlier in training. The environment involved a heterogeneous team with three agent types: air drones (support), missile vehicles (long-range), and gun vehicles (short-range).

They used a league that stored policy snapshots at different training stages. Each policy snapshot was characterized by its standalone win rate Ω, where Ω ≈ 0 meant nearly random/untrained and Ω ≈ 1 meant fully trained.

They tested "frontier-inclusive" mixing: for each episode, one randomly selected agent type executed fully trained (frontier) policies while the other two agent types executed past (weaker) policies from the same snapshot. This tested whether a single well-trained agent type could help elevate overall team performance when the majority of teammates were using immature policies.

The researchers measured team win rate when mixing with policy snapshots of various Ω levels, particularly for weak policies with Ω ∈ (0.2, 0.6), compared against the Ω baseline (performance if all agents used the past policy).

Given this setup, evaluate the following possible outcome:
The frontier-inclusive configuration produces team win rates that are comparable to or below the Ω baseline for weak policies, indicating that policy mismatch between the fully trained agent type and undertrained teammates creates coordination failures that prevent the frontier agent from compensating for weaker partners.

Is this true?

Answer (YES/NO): NO